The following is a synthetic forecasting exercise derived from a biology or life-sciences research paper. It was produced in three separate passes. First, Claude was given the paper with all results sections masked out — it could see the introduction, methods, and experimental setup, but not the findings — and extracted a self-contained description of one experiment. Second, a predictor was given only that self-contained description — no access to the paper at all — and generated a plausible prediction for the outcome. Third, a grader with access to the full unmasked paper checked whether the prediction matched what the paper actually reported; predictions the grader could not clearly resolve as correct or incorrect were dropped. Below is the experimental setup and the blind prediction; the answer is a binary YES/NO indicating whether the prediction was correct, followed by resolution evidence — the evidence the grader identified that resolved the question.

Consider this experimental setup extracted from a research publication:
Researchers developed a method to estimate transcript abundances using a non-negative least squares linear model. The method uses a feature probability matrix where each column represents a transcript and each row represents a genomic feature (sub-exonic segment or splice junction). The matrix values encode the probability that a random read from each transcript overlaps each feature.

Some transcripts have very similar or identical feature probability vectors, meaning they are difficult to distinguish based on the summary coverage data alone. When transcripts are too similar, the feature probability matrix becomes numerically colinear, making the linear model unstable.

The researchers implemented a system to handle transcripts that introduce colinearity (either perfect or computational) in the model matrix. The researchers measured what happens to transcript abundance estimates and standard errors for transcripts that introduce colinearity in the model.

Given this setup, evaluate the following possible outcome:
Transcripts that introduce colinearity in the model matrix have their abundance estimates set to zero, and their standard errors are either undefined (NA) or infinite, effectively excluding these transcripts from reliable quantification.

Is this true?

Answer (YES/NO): NO